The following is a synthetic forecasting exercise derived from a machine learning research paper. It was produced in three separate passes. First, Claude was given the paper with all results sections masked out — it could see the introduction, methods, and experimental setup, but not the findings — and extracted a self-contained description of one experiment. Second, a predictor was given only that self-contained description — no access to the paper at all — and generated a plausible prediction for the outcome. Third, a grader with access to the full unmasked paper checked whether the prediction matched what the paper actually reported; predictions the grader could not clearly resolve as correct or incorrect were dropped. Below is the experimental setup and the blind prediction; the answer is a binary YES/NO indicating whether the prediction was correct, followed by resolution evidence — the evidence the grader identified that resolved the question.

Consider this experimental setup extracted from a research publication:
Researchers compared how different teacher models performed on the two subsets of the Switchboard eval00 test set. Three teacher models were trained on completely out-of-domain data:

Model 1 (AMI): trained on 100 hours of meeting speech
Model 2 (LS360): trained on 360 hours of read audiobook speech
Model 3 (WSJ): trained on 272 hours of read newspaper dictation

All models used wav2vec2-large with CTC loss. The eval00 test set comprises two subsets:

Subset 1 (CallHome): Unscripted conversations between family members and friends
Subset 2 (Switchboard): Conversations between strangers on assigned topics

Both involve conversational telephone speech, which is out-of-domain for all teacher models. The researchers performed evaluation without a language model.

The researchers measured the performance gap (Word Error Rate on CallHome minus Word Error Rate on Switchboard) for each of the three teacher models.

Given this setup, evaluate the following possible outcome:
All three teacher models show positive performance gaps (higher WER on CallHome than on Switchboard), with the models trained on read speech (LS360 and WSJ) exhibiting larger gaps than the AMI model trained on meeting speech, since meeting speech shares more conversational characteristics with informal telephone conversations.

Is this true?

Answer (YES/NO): NO